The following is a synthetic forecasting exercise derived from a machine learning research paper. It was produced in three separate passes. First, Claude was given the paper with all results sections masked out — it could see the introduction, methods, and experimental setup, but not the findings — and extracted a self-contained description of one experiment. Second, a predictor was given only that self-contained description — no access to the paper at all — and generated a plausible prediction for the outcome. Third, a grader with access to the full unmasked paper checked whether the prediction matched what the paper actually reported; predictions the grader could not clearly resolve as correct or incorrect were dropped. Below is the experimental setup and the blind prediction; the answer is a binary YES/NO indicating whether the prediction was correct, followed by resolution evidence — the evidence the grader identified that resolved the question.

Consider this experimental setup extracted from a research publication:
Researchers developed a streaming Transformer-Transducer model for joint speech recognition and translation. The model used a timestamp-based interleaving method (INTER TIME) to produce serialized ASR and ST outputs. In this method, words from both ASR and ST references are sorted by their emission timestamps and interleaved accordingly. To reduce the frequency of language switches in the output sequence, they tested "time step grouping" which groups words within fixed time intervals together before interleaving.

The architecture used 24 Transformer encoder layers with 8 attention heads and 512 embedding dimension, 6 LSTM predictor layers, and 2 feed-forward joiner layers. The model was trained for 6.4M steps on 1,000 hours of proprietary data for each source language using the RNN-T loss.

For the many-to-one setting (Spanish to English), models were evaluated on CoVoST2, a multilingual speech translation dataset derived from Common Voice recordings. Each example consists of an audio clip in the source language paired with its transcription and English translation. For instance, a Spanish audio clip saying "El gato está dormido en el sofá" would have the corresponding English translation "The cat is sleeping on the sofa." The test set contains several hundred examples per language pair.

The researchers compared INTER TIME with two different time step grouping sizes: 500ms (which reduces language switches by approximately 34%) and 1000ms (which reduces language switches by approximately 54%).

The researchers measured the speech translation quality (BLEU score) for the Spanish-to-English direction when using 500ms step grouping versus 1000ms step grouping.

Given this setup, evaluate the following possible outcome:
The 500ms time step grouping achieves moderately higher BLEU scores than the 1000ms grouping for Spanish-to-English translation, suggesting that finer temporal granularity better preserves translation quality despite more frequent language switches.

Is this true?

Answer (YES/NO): YES